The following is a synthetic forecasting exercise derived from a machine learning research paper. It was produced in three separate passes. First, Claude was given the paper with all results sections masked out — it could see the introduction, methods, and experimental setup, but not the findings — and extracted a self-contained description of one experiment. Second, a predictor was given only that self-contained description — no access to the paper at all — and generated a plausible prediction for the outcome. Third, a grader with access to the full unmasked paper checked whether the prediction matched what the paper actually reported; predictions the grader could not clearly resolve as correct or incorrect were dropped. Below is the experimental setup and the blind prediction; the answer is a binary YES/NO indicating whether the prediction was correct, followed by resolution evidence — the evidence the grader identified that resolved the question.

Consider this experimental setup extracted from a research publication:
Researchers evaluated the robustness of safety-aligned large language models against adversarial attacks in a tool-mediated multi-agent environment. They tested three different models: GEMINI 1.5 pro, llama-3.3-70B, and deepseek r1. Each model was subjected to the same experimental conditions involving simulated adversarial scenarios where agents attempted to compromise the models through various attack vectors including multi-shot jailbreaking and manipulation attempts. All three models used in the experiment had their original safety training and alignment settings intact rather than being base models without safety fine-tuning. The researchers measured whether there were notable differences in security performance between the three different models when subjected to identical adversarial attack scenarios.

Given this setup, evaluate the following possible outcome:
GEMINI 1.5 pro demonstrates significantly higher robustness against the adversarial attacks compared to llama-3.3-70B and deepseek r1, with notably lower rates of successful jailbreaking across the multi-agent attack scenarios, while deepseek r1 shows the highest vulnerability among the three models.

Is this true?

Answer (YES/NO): YES